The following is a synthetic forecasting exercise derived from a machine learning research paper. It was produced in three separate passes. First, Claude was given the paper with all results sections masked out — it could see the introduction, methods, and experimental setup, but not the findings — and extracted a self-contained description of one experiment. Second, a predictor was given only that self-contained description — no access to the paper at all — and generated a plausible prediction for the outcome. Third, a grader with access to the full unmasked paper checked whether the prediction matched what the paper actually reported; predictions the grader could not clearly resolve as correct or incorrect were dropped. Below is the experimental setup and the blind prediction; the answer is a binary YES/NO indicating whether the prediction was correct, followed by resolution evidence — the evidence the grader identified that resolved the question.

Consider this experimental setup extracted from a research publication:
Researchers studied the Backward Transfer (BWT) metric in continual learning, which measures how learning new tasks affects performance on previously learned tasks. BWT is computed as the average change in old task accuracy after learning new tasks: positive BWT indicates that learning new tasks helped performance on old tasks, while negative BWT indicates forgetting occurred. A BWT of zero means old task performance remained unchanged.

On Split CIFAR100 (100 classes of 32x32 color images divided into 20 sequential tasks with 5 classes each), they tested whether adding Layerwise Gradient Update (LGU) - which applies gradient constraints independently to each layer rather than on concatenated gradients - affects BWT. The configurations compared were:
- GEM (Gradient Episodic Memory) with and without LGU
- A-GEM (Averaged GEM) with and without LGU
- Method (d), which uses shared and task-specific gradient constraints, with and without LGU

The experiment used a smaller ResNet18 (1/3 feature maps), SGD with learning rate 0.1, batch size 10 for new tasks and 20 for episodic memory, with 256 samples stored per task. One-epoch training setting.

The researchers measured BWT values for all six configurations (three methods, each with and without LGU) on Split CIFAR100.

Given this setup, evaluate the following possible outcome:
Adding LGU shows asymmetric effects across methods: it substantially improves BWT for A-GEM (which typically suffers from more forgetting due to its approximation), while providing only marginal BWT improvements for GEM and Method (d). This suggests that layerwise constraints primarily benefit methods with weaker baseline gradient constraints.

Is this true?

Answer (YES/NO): NO